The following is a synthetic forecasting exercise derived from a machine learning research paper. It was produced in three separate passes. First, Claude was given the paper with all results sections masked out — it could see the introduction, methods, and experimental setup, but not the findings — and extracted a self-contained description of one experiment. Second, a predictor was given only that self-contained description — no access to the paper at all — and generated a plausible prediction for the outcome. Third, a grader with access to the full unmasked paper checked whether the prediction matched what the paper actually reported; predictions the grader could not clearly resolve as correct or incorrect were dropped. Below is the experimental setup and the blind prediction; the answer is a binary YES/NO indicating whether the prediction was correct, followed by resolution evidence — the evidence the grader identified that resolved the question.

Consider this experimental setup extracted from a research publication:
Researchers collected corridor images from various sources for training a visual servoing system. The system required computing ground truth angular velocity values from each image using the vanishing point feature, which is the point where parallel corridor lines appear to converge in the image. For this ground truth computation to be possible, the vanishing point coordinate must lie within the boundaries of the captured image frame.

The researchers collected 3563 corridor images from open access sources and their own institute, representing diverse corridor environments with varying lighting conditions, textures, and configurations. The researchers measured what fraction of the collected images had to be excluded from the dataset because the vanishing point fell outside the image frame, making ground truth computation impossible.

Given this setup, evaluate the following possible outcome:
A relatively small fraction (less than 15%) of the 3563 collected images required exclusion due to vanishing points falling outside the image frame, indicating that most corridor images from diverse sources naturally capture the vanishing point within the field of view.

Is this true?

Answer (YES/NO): YES